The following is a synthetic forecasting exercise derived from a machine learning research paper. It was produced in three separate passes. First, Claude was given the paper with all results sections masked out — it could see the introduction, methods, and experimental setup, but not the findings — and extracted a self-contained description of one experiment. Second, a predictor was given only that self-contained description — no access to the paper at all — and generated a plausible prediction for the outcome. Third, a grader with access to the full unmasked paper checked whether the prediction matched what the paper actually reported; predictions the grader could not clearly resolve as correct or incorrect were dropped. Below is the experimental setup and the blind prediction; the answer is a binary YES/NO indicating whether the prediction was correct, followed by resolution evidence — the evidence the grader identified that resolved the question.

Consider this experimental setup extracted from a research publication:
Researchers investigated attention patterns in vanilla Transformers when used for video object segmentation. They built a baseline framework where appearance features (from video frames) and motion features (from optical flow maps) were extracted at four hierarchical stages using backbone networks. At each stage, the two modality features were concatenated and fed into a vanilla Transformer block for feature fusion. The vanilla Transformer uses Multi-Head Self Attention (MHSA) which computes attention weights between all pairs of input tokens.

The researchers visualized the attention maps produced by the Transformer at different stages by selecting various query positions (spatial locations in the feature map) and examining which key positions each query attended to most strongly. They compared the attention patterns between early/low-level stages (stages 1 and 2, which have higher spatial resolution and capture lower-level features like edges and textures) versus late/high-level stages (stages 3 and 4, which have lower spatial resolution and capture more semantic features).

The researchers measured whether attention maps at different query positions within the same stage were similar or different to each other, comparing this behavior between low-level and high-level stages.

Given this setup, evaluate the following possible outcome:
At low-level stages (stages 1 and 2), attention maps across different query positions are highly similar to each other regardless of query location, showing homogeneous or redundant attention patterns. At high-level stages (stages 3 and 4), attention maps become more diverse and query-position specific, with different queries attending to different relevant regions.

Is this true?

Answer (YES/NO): NO